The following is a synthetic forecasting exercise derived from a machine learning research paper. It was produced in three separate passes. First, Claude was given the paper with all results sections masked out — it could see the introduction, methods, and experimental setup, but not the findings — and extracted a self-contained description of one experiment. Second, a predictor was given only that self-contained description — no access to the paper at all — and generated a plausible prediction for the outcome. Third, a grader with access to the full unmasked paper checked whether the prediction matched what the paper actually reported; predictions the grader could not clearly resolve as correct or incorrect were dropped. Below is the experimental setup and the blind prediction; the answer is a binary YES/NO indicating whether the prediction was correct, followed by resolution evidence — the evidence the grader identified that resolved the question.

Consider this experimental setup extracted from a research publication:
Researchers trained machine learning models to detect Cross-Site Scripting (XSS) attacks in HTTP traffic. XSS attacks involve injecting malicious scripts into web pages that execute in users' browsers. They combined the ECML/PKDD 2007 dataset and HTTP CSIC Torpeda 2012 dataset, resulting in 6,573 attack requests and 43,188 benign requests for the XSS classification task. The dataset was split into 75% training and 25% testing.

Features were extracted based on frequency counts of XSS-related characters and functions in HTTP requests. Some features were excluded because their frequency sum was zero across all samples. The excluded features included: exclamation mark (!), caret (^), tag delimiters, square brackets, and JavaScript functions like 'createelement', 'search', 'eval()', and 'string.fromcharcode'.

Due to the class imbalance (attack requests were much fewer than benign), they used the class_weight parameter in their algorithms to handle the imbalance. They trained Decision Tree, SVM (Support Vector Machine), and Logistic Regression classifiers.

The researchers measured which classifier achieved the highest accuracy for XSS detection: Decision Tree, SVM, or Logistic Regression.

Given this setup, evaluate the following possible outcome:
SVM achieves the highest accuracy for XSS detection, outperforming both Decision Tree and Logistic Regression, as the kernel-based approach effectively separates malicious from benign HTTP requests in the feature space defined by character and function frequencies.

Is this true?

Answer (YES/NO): NO